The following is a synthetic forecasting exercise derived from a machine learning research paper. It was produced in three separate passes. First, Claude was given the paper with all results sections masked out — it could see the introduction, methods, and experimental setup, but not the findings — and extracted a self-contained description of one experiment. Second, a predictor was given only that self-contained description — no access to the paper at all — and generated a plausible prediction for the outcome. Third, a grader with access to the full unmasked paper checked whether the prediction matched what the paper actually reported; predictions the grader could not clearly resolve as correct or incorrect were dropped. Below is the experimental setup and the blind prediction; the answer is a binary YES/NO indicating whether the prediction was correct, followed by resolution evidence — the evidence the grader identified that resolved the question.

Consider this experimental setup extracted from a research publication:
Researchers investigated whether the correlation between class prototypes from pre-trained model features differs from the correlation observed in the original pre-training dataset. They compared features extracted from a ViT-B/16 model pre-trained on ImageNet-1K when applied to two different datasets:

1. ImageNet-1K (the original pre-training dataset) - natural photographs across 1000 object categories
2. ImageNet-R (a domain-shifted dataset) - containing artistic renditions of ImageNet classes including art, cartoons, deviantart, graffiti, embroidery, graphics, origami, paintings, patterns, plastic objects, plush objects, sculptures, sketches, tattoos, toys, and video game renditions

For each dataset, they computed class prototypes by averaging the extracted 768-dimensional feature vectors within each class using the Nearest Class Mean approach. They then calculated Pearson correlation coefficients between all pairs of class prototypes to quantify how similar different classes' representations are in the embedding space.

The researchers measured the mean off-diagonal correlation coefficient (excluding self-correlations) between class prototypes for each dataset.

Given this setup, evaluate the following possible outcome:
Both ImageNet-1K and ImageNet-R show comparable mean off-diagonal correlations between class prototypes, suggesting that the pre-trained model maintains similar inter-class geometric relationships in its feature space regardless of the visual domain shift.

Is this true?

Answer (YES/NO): NO